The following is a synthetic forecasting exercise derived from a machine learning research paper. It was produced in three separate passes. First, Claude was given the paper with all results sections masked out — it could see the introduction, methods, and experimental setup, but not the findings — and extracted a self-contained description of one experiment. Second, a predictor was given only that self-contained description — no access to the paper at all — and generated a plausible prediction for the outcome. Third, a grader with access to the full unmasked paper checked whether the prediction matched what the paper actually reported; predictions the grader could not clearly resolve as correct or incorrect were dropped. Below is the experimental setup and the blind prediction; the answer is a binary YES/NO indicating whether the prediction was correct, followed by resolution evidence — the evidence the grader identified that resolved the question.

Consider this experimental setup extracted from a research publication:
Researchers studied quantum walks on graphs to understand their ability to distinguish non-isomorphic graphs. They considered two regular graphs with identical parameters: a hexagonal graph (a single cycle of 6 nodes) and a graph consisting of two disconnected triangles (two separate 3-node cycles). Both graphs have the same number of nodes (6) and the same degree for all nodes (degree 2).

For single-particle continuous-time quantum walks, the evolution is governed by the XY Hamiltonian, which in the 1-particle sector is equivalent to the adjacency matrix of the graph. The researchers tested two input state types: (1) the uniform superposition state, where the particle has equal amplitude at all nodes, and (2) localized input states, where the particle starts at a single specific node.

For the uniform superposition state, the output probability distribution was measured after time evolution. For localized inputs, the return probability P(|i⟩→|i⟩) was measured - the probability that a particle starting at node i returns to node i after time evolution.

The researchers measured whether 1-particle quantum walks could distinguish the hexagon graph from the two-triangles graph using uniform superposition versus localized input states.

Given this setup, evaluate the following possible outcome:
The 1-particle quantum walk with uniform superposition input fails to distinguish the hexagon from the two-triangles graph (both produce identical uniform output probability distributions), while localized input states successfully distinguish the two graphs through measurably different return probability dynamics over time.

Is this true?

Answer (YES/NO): YES